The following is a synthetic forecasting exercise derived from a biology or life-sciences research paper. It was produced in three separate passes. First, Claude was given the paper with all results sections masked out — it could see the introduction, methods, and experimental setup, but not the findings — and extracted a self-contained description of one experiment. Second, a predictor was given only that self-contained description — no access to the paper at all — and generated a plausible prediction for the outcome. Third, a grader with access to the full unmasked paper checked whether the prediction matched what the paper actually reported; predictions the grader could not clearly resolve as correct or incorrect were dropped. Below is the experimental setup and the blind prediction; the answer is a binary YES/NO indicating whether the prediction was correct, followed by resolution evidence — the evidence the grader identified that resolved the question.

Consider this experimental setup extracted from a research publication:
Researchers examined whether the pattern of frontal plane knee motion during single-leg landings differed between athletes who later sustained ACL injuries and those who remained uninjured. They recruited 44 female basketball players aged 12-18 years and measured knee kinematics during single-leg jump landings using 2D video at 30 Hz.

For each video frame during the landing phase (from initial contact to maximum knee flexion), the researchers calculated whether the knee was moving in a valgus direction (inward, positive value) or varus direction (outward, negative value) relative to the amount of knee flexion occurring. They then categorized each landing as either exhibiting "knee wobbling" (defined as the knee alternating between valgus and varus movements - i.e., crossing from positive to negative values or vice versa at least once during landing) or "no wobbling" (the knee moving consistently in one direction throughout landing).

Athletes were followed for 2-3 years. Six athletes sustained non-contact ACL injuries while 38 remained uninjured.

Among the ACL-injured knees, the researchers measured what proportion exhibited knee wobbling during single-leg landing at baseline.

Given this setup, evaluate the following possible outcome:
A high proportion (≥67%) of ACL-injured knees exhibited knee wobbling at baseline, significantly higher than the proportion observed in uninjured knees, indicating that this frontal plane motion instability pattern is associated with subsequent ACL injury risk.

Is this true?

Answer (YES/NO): NO